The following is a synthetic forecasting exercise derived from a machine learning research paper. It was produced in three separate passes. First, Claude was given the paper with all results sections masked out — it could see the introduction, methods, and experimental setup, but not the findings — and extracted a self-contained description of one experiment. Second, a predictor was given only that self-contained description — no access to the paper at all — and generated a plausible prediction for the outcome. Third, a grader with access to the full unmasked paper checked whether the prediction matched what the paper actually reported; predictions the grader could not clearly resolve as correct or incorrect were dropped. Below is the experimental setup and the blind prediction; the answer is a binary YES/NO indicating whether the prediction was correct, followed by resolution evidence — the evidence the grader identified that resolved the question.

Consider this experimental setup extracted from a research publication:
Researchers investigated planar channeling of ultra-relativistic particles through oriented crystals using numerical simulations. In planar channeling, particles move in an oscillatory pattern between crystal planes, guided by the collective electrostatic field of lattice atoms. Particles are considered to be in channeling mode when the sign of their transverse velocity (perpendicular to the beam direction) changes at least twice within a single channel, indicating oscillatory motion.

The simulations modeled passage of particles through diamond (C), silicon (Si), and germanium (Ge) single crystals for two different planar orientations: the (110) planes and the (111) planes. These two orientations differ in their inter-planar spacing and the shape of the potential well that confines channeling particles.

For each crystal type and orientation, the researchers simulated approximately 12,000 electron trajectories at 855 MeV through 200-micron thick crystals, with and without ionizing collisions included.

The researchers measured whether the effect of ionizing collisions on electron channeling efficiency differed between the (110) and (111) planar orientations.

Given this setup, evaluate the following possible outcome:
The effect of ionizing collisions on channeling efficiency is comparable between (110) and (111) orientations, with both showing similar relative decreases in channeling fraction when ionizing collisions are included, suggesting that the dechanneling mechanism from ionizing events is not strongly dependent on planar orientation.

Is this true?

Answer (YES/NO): YES